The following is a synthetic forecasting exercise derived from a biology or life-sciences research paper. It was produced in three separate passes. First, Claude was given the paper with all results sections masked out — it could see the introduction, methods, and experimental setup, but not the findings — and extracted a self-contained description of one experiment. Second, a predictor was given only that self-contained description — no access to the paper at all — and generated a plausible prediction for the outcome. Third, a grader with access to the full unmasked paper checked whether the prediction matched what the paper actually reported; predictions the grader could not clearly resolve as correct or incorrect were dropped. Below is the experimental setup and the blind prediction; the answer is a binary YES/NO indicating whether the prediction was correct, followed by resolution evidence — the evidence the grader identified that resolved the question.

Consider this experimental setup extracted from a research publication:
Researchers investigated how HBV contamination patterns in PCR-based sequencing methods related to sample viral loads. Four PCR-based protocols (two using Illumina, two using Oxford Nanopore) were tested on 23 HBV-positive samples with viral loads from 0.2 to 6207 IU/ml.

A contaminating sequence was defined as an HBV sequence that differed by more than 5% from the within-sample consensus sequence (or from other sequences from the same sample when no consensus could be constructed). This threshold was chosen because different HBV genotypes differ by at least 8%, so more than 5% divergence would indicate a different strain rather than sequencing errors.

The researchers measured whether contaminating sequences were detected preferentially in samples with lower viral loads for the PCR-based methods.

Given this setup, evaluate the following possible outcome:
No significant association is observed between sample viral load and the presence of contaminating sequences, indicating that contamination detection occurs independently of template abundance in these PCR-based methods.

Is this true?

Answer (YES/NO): NO